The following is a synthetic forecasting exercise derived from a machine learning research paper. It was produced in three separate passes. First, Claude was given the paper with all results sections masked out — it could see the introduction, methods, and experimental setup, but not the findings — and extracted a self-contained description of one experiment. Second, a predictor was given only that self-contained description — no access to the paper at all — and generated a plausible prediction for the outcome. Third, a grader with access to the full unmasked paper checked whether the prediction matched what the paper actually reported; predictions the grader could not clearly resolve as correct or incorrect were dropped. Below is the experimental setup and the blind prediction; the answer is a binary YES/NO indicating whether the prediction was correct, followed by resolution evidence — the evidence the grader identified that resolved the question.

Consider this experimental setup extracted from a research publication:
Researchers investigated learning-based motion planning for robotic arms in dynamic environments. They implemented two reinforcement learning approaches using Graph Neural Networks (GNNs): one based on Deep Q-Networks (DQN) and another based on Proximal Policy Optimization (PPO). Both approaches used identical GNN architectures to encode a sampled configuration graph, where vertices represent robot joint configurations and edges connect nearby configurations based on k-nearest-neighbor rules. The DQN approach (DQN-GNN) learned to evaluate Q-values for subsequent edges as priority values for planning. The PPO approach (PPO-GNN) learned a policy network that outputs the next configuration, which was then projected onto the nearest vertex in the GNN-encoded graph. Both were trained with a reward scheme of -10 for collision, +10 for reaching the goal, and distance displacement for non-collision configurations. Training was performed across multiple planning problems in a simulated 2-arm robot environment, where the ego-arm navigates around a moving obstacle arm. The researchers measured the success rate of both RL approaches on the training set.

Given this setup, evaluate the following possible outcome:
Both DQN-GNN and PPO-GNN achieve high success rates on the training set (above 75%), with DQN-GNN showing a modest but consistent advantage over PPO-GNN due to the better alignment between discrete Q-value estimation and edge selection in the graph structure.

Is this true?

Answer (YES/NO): NO